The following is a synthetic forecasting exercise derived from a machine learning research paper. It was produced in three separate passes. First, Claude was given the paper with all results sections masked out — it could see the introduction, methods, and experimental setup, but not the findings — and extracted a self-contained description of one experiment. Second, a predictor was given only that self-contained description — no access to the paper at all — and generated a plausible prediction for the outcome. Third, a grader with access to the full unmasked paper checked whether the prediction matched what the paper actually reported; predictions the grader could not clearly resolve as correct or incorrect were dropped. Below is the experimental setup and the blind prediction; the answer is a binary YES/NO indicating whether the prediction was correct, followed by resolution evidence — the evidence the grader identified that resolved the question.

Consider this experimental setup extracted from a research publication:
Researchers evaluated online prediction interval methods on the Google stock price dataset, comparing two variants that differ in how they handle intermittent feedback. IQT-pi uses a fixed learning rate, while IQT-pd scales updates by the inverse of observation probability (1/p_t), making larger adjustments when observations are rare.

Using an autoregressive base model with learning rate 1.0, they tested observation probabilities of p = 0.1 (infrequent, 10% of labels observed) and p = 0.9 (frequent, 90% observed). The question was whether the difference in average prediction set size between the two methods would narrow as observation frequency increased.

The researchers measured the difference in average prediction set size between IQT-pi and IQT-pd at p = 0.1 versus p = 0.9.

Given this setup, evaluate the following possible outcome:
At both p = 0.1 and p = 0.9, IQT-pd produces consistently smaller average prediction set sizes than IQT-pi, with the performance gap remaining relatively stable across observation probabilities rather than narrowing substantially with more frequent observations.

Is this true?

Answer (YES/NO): NO